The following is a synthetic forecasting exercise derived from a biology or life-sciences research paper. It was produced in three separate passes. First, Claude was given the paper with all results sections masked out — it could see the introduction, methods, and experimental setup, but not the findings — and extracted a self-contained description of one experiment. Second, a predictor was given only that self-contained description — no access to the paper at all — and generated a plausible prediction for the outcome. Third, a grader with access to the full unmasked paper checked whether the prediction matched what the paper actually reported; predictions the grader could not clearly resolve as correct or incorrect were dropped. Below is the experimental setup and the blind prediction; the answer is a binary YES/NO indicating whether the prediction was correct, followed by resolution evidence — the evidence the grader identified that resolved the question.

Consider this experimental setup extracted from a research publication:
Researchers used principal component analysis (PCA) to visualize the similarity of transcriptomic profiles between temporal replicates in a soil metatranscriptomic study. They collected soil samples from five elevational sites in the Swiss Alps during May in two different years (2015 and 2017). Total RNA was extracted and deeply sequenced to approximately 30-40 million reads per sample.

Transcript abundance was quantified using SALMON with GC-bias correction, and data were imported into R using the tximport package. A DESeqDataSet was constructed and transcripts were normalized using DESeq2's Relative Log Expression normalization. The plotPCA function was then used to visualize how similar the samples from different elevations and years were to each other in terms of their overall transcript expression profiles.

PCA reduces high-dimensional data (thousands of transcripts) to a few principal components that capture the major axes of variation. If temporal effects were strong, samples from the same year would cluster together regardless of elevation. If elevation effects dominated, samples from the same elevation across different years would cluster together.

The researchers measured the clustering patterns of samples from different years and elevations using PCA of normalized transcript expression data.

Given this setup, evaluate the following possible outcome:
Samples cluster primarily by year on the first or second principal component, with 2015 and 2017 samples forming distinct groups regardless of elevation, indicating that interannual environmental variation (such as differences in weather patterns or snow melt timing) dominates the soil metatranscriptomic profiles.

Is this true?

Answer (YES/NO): NO